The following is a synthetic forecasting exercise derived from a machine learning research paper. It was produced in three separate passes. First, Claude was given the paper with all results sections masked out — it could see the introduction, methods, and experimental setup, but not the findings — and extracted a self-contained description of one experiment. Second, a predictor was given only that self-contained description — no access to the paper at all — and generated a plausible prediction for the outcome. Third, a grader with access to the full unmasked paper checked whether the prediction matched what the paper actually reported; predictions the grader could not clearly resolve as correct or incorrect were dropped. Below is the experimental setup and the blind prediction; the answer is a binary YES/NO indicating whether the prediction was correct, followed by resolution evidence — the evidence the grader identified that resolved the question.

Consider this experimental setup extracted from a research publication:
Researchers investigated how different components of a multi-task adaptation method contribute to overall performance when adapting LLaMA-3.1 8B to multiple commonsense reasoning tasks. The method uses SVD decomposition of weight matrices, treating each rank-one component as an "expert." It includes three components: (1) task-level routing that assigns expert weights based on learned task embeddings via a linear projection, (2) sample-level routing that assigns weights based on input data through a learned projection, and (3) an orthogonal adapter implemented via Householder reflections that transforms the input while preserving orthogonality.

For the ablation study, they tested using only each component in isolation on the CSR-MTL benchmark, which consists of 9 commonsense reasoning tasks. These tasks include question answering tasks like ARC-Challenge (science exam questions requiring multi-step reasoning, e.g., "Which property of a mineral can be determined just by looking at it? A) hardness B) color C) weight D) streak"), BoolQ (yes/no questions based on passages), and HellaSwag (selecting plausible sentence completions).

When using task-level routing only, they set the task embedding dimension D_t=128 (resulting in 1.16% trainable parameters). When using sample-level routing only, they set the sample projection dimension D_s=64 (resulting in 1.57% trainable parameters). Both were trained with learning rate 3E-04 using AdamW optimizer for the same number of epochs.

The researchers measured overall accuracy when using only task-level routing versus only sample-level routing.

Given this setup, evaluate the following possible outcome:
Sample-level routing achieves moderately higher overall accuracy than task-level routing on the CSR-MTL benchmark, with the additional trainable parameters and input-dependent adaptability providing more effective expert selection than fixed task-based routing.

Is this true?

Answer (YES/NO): NO